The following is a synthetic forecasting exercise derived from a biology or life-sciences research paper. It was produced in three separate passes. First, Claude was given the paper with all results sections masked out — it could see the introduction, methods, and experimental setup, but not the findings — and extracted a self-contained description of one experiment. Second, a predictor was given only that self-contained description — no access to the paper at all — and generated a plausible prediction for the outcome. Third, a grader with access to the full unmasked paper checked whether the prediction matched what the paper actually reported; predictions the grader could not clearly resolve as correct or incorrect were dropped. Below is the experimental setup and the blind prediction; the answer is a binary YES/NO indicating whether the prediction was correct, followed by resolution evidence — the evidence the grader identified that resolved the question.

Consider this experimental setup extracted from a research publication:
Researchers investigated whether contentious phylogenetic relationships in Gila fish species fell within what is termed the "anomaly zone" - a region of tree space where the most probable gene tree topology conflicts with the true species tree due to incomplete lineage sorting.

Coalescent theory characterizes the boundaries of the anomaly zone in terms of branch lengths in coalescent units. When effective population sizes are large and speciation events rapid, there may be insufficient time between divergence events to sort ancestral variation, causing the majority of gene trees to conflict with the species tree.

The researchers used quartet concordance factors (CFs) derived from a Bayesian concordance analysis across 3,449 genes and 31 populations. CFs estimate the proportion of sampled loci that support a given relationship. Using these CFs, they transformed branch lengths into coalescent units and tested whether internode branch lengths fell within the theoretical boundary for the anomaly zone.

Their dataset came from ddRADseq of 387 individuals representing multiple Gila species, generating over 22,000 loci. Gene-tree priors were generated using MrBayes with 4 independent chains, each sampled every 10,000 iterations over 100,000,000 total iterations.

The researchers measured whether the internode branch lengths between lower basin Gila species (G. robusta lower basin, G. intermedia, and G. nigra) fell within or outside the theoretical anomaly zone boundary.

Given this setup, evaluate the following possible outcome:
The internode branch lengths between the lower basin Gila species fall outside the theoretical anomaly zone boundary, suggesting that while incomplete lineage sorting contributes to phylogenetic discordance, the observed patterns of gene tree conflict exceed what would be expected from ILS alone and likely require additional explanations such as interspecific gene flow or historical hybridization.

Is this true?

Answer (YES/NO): NO